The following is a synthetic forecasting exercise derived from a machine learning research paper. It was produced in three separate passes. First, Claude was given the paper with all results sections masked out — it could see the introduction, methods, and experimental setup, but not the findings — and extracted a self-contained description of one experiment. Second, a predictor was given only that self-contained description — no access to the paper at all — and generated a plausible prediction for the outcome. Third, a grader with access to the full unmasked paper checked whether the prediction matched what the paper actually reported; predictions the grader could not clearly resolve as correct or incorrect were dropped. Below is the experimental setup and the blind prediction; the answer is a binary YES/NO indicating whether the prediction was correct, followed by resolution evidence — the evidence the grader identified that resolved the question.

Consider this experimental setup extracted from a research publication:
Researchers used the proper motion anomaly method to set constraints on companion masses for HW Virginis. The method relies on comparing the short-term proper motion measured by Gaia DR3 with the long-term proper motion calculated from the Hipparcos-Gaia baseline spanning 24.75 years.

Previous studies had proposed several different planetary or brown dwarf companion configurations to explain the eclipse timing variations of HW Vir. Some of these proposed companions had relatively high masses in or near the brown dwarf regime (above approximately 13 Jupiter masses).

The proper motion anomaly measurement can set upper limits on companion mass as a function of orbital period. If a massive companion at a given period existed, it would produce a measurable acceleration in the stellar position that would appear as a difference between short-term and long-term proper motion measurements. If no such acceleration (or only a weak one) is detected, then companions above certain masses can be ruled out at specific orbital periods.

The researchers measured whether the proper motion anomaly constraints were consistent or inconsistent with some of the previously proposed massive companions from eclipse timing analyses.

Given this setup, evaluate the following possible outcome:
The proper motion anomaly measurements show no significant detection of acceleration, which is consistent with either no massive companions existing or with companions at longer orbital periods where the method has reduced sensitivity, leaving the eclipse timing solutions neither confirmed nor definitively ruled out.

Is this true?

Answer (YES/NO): NO